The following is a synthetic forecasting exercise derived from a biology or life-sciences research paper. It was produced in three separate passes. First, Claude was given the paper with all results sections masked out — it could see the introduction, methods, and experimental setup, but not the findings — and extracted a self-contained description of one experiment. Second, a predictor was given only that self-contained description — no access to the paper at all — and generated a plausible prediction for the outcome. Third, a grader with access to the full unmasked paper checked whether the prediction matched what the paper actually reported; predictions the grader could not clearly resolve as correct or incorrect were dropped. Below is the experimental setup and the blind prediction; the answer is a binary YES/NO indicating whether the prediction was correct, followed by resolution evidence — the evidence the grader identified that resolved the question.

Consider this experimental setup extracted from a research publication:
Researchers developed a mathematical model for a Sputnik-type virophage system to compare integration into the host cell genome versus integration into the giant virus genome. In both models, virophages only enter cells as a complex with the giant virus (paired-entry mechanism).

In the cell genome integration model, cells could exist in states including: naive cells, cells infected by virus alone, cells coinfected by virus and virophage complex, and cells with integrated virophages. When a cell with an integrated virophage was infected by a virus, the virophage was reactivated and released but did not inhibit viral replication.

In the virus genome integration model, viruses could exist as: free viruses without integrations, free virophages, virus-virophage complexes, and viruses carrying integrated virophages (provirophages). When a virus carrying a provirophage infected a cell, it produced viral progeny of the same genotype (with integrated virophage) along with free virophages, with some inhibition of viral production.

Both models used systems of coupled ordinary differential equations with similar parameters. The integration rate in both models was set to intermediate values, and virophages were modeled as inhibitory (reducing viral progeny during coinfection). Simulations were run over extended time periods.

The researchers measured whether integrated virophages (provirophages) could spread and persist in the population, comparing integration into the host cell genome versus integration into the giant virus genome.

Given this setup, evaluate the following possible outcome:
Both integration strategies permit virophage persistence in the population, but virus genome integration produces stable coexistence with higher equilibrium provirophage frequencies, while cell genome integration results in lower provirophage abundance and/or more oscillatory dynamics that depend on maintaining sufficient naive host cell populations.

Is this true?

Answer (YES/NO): NO